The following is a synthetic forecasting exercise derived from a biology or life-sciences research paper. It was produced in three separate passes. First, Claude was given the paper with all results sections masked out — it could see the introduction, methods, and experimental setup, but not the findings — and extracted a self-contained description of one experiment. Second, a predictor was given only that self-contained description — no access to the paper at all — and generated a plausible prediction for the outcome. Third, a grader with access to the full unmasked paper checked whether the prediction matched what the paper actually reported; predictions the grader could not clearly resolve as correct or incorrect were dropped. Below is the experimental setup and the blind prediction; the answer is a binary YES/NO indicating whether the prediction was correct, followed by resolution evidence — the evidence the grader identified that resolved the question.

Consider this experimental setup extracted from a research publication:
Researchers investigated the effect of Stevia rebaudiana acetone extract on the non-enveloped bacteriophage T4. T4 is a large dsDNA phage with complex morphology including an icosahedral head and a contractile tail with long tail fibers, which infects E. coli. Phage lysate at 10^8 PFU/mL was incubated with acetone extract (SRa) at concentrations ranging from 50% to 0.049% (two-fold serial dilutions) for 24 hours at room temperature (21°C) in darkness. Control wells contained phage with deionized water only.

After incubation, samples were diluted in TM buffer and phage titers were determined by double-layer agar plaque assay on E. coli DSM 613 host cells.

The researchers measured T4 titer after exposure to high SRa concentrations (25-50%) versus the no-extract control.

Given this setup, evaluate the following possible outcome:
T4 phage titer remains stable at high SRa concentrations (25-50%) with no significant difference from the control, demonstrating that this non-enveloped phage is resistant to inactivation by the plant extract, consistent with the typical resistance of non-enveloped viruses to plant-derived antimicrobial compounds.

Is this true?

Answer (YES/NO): NO